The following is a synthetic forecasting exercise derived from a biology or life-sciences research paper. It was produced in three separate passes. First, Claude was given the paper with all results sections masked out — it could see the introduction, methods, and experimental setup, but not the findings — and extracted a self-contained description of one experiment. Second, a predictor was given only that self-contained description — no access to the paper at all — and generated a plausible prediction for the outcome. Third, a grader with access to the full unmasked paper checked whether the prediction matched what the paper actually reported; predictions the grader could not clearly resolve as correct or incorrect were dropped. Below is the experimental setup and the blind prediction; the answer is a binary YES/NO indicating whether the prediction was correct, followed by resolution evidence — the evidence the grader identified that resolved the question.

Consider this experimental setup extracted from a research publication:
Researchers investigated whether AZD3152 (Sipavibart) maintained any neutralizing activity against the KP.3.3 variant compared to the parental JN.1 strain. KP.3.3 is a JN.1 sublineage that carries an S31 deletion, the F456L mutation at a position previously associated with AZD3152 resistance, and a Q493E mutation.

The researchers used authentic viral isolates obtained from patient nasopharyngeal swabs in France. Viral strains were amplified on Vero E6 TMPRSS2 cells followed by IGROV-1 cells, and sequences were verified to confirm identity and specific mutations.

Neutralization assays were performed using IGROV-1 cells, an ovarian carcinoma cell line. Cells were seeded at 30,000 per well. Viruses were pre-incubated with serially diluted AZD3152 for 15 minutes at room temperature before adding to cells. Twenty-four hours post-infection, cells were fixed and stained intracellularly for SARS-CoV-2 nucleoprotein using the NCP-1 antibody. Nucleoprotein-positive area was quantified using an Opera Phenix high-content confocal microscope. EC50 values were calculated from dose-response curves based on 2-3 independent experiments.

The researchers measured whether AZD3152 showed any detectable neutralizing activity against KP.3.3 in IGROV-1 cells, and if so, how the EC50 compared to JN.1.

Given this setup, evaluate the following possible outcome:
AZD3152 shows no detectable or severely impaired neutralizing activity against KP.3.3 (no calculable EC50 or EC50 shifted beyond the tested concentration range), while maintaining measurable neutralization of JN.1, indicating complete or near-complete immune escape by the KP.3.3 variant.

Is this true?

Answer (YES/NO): YES